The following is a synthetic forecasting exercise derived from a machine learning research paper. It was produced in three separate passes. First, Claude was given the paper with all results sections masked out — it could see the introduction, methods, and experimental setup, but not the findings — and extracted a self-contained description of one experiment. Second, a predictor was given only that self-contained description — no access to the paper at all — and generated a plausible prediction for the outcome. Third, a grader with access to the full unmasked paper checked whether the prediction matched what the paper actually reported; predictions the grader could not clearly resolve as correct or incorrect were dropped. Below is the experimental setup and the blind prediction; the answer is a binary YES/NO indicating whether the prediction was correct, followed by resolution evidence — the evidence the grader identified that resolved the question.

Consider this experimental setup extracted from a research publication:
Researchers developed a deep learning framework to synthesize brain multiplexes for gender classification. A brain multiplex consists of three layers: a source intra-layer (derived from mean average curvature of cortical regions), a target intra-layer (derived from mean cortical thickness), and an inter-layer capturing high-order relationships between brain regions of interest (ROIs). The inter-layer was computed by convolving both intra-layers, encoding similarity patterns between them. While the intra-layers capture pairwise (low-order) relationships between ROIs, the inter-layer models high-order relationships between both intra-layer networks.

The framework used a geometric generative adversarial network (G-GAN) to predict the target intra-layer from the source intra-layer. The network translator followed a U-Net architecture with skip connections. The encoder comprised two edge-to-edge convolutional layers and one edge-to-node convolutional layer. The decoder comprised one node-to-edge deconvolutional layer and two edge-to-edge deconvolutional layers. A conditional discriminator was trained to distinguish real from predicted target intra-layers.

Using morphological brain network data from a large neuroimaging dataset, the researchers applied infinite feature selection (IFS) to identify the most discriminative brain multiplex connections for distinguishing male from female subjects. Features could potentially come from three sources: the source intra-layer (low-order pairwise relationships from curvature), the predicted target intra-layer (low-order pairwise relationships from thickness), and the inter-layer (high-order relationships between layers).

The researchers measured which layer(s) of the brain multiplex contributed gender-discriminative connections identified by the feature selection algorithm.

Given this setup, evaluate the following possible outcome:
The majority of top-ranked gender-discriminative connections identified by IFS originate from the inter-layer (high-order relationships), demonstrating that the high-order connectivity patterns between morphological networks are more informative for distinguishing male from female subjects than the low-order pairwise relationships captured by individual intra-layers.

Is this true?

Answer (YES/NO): NO